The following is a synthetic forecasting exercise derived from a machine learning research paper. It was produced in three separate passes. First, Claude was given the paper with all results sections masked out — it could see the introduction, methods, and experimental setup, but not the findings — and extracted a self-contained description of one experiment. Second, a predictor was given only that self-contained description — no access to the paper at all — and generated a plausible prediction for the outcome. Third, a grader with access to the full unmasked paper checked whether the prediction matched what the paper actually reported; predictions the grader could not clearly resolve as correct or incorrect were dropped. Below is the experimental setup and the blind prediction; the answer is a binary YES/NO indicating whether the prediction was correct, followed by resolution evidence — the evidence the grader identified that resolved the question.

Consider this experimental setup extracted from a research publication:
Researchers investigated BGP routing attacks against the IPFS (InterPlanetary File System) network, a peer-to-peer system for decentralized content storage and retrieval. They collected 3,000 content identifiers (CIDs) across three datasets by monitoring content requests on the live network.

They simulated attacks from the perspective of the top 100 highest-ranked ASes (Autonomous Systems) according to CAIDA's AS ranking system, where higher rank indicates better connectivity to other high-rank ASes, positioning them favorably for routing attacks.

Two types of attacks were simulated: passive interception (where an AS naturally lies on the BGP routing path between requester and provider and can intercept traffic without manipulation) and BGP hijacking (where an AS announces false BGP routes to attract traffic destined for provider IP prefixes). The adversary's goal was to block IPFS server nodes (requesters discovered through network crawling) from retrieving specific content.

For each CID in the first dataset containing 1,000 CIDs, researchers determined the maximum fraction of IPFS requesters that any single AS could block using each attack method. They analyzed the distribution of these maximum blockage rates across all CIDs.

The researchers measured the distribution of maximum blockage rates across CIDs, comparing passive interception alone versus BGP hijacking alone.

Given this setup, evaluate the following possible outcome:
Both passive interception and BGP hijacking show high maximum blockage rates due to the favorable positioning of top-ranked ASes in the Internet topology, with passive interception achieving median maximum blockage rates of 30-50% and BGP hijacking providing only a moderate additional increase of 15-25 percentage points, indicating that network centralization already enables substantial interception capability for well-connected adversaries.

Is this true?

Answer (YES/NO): NO